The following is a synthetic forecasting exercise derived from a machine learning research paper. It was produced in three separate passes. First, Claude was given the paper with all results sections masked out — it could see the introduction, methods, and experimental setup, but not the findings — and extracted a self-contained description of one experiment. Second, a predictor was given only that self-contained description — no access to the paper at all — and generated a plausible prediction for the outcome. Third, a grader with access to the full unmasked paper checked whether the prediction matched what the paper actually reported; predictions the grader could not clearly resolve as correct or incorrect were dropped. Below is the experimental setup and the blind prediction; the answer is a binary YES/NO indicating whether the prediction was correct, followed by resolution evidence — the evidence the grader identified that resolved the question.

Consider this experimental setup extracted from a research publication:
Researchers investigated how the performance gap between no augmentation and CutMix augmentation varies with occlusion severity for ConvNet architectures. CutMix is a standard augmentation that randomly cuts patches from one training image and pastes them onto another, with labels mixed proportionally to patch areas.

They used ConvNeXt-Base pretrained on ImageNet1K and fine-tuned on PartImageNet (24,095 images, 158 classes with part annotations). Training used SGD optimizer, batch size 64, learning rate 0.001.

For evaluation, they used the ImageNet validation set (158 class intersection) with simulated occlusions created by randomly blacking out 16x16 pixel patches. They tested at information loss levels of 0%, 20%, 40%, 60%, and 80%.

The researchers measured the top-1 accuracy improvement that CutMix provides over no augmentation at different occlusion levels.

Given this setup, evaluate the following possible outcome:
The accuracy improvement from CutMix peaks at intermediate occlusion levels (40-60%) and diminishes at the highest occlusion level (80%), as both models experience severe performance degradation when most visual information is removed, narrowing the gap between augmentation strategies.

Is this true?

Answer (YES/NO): NO